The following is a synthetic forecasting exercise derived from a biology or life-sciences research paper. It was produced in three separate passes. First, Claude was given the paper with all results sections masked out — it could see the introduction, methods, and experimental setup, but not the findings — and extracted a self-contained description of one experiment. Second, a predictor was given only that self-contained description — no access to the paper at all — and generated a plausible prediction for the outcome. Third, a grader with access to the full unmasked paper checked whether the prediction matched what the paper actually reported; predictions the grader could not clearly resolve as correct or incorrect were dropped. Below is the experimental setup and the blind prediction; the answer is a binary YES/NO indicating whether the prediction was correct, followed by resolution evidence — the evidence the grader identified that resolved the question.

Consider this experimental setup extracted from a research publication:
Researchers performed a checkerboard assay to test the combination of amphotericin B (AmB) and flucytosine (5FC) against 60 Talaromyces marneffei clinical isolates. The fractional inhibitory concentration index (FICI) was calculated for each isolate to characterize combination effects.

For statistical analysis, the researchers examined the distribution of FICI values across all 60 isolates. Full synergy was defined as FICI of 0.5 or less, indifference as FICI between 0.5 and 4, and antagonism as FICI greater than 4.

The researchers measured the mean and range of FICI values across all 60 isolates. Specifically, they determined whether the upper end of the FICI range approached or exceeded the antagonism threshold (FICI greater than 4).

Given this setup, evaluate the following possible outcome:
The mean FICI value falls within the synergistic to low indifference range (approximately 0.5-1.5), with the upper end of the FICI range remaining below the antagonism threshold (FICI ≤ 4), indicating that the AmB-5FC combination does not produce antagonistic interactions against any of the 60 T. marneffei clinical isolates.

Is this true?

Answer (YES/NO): YES